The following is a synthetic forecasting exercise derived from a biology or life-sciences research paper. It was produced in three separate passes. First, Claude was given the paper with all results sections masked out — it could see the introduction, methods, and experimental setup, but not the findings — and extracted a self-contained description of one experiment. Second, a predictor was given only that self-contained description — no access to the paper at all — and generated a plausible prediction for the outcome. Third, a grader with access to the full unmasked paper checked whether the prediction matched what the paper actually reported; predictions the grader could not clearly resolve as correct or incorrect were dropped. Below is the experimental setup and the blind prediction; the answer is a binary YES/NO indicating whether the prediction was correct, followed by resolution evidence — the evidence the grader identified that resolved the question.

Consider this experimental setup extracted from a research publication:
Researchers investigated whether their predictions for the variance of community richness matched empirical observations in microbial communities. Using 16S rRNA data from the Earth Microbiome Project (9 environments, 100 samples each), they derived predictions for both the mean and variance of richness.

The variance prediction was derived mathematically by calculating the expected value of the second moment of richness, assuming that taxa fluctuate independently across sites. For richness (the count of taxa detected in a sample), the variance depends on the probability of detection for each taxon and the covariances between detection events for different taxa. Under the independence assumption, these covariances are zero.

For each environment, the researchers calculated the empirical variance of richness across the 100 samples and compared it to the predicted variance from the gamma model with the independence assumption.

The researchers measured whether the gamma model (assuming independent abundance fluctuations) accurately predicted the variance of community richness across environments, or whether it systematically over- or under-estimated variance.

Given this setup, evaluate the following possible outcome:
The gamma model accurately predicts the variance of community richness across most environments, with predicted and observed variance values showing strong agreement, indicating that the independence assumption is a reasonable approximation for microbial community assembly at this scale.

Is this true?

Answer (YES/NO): NO